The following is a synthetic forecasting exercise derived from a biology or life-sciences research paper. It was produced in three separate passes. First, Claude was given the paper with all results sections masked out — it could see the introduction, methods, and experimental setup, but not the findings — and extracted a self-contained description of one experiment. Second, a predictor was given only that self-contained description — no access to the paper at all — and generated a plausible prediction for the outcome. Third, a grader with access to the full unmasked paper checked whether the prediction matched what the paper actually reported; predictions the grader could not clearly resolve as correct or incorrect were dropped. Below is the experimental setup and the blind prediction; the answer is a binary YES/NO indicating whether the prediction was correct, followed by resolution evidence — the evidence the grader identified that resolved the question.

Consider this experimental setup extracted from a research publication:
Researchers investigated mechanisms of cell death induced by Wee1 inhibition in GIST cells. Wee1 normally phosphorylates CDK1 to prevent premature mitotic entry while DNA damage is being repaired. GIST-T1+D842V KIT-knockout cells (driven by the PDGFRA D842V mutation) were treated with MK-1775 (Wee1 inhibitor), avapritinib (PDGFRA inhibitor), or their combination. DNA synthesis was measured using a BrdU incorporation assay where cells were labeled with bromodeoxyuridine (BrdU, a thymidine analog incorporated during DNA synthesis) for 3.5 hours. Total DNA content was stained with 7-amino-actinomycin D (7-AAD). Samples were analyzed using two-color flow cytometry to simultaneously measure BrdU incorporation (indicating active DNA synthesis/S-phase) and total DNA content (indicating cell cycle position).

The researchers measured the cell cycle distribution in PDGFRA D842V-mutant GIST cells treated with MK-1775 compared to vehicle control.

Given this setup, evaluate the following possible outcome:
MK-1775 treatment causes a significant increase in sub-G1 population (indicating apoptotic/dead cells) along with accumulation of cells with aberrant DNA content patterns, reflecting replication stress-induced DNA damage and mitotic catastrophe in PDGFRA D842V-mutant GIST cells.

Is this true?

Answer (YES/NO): NO